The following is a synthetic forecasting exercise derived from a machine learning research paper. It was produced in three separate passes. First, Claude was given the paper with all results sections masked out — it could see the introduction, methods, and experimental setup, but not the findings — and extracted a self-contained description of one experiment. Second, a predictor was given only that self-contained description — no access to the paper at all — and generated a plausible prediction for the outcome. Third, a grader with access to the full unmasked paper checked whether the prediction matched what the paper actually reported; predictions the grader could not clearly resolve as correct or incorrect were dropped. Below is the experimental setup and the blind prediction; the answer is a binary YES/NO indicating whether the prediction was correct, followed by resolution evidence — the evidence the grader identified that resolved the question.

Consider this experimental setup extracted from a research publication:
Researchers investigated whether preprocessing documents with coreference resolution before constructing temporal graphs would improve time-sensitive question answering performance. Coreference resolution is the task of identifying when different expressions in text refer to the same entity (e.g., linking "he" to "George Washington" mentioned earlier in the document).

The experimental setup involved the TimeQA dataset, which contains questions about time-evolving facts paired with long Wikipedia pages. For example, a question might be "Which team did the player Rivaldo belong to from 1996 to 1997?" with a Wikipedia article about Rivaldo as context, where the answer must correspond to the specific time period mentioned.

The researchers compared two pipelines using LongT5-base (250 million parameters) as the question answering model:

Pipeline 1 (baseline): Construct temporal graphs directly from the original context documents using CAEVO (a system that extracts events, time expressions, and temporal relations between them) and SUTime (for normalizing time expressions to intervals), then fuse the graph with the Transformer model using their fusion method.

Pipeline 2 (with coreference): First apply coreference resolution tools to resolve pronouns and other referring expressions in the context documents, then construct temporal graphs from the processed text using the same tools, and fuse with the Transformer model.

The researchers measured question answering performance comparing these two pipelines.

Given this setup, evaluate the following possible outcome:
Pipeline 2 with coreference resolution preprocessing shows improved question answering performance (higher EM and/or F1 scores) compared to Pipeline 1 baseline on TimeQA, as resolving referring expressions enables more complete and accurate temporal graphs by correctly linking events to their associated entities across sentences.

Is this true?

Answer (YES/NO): NO